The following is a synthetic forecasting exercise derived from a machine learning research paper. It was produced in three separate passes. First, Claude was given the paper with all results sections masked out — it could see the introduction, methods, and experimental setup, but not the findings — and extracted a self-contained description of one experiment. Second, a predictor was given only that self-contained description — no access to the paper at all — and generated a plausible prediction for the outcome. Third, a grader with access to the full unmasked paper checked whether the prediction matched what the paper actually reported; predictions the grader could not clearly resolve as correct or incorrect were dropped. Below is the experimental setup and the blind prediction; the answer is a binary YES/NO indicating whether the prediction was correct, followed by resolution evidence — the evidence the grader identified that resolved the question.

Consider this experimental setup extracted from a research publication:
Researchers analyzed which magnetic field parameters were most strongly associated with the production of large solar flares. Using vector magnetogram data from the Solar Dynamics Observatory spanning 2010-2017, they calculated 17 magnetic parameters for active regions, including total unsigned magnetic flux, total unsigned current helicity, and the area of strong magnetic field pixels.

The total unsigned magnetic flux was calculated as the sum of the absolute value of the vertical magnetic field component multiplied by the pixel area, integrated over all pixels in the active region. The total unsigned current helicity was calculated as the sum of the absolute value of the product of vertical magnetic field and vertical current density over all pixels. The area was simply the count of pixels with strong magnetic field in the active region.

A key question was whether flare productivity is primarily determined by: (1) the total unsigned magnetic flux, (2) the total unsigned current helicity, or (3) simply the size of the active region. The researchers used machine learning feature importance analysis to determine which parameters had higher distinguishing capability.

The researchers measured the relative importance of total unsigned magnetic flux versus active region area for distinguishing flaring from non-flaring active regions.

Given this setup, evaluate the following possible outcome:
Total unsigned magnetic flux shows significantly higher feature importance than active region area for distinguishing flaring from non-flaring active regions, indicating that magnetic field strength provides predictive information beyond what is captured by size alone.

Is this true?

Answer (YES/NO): YES